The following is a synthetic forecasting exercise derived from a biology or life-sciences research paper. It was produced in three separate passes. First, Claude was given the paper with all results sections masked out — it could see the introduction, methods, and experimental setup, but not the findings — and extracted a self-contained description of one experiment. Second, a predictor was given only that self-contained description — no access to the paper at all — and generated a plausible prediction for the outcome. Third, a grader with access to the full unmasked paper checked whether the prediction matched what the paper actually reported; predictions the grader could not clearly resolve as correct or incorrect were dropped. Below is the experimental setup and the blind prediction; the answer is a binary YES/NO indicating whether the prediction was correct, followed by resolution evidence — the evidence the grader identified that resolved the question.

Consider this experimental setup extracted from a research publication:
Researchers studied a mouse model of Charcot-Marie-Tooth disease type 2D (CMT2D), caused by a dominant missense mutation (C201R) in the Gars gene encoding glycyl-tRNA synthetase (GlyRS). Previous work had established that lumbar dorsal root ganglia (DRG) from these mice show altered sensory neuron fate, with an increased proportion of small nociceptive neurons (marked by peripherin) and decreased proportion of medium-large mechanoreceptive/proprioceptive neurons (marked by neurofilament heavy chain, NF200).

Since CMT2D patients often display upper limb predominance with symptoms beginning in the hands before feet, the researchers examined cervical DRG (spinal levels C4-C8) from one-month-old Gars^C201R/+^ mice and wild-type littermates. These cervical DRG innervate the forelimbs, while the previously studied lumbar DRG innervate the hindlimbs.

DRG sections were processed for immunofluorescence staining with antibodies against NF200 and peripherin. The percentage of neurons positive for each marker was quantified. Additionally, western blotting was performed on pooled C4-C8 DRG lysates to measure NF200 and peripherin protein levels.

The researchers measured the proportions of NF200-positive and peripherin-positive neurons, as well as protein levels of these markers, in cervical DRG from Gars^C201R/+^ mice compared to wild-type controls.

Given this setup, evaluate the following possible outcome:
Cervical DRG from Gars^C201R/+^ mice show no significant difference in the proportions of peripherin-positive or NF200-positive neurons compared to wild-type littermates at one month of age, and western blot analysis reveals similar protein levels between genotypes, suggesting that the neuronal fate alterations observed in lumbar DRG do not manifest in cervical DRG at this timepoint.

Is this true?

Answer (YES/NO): YES